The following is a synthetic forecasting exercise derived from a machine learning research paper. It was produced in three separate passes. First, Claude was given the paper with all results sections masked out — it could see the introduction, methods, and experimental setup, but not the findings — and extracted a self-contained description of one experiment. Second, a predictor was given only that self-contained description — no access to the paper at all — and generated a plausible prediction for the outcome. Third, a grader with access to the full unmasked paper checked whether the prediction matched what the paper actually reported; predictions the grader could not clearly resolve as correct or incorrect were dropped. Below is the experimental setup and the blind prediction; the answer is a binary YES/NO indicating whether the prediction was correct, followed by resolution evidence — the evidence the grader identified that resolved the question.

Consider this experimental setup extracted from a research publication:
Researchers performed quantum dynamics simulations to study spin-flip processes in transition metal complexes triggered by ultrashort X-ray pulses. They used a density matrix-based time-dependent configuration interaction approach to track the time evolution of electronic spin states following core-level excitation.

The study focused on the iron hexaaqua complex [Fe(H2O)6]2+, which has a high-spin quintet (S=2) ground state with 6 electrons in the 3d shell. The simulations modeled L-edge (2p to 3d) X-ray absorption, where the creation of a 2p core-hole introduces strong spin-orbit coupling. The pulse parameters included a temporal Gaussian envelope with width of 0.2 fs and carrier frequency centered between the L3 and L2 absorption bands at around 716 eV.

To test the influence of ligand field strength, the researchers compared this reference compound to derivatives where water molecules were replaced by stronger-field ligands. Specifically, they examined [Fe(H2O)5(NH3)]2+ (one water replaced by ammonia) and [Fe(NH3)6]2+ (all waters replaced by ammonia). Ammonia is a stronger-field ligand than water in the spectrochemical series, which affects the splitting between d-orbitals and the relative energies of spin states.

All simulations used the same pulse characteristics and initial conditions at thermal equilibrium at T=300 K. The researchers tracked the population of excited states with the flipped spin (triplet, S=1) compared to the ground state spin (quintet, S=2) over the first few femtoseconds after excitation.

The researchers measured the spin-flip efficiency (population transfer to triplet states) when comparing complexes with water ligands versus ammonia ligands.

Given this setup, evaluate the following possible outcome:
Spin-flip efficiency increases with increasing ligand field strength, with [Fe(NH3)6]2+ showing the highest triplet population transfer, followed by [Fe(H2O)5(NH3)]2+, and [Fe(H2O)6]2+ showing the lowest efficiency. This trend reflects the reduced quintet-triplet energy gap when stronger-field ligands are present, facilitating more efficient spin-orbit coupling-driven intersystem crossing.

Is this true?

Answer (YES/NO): NO